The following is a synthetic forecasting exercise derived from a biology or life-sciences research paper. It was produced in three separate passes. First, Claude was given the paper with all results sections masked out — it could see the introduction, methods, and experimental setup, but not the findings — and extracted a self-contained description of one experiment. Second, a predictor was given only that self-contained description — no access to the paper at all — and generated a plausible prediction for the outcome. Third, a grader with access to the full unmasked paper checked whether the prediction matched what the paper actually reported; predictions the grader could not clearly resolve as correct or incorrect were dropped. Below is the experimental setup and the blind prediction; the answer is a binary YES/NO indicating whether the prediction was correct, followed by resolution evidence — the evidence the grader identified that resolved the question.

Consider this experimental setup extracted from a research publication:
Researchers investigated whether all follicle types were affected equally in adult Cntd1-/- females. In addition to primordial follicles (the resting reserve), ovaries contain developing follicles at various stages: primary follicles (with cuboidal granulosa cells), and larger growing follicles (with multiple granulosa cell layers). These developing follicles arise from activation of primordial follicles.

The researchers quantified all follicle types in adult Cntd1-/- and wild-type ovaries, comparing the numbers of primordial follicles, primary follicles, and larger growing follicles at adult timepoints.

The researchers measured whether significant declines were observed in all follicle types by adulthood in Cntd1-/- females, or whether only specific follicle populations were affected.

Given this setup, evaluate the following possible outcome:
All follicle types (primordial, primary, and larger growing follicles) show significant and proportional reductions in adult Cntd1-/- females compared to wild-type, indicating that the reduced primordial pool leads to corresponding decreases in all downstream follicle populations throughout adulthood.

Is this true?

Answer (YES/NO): NO